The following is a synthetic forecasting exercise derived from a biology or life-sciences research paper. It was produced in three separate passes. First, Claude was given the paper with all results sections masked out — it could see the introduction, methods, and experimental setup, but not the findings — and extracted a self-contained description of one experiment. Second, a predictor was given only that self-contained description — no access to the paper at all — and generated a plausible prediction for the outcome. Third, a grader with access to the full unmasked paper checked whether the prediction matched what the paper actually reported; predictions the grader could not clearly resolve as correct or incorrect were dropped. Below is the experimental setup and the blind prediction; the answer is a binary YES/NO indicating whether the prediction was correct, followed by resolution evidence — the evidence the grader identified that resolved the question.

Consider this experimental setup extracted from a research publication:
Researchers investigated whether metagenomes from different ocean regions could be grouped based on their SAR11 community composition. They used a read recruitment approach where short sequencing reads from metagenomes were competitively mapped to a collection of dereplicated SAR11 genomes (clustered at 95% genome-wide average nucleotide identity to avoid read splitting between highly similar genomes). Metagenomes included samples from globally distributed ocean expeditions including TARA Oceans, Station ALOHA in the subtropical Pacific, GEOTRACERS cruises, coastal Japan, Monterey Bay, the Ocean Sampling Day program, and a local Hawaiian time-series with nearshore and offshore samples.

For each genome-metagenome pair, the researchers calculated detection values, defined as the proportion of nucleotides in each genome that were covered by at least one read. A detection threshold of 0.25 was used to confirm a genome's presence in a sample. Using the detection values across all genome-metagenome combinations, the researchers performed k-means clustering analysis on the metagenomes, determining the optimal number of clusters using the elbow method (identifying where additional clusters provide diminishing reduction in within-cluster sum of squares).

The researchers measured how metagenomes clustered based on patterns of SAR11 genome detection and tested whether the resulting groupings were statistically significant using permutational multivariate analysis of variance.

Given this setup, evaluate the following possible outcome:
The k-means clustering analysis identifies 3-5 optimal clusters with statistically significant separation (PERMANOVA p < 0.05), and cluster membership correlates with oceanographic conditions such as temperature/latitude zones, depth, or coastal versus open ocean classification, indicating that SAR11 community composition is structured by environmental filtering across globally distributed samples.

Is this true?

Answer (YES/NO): YES